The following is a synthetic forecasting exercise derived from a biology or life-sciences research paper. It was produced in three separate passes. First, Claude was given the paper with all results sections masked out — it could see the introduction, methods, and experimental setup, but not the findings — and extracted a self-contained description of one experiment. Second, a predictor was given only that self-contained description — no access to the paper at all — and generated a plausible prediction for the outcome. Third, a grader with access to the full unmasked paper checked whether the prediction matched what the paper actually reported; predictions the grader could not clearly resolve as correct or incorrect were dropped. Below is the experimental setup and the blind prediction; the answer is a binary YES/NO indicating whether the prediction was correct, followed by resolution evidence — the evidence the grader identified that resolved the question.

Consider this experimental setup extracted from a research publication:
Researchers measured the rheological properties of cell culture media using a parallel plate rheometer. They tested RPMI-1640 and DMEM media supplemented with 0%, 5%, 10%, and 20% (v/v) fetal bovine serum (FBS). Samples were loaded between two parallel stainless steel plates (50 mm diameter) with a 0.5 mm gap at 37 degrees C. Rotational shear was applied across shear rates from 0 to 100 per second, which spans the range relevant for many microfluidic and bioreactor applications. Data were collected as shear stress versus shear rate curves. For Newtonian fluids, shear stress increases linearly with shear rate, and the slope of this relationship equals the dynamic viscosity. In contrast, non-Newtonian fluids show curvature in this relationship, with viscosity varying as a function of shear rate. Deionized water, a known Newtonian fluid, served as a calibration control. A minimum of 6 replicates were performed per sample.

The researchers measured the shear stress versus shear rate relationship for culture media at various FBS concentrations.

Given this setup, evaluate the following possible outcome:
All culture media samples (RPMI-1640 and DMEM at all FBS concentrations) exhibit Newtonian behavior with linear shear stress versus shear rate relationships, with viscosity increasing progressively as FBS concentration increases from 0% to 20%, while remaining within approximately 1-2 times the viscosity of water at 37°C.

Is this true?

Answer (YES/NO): NO